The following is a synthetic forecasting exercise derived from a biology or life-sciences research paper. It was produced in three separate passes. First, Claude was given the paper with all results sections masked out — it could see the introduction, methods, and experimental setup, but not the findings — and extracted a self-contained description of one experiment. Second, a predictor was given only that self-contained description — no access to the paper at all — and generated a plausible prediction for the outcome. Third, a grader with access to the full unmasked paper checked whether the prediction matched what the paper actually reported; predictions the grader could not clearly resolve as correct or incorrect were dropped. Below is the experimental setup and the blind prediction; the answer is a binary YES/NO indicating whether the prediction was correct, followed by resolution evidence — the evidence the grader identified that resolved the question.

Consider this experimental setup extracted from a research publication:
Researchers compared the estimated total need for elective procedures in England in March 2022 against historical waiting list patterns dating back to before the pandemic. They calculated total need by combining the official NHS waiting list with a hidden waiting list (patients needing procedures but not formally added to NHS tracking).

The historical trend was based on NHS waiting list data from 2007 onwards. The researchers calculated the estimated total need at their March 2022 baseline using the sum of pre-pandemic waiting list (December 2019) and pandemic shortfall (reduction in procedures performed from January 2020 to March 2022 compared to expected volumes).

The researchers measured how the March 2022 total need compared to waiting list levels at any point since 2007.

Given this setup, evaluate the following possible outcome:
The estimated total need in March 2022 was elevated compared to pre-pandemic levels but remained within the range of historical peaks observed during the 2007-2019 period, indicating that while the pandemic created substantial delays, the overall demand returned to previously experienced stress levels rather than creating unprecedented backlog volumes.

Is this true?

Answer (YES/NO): NO